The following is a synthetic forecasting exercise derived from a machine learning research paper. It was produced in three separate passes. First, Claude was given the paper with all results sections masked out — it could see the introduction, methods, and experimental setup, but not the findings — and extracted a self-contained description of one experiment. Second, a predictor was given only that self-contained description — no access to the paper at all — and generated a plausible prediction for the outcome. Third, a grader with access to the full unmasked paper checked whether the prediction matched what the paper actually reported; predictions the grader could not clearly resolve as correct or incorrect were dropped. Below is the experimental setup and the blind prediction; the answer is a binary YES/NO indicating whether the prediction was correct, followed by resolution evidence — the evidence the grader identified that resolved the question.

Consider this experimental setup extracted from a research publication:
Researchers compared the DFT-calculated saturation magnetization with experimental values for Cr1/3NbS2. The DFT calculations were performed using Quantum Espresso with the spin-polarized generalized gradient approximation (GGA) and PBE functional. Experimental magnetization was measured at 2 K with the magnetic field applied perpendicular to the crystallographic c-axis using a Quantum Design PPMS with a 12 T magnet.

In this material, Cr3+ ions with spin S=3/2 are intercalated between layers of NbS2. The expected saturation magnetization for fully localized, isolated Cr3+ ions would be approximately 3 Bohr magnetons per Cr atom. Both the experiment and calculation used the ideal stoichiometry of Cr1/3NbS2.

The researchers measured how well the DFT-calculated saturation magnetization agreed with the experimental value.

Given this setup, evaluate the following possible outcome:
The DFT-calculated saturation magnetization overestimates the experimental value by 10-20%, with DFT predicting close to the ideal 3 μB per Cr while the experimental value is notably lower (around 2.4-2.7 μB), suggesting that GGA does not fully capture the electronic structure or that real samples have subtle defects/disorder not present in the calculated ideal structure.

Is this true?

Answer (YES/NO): NO